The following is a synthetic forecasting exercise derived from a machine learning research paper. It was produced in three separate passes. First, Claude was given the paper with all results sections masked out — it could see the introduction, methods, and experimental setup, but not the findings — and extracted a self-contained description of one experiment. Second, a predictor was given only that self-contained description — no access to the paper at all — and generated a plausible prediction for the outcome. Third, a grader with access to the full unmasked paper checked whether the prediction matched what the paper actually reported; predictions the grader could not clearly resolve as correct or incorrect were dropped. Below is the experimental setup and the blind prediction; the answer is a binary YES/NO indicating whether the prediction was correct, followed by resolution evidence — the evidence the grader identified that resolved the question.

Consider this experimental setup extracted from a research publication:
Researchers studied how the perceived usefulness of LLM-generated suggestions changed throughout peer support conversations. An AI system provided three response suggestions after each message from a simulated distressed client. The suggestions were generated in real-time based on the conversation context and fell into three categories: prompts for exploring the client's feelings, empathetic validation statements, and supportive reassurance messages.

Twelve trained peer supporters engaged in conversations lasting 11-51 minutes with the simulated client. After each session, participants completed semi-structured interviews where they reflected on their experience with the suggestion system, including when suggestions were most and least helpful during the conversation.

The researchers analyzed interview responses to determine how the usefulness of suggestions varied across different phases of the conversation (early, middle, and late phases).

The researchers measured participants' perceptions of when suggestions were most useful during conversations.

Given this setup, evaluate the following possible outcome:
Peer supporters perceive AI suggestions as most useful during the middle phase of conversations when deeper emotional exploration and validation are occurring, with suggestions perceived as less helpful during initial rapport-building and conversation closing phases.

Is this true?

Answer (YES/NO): NO